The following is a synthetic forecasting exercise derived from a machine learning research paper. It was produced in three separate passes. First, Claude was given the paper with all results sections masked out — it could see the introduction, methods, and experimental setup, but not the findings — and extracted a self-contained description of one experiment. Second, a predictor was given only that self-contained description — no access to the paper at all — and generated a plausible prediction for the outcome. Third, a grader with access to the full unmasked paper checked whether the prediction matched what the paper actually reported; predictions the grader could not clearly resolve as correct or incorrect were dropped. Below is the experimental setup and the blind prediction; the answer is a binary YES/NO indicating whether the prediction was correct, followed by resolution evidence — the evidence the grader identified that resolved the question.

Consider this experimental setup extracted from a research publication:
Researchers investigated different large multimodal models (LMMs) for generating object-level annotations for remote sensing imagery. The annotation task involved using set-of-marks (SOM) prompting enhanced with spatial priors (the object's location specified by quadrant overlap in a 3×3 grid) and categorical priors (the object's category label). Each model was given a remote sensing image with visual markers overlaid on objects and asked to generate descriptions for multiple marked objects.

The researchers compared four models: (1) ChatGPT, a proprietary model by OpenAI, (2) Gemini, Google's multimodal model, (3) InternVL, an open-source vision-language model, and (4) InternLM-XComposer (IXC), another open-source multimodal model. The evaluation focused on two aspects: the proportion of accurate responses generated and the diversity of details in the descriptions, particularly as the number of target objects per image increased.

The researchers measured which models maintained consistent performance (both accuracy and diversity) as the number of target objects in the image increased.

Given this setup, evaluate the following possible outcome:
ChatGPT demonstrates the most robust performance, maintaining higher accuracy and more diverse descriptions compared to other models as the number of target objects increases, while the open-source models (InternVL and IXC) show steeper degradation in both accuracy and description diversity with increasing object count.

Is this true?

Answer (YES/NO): NO